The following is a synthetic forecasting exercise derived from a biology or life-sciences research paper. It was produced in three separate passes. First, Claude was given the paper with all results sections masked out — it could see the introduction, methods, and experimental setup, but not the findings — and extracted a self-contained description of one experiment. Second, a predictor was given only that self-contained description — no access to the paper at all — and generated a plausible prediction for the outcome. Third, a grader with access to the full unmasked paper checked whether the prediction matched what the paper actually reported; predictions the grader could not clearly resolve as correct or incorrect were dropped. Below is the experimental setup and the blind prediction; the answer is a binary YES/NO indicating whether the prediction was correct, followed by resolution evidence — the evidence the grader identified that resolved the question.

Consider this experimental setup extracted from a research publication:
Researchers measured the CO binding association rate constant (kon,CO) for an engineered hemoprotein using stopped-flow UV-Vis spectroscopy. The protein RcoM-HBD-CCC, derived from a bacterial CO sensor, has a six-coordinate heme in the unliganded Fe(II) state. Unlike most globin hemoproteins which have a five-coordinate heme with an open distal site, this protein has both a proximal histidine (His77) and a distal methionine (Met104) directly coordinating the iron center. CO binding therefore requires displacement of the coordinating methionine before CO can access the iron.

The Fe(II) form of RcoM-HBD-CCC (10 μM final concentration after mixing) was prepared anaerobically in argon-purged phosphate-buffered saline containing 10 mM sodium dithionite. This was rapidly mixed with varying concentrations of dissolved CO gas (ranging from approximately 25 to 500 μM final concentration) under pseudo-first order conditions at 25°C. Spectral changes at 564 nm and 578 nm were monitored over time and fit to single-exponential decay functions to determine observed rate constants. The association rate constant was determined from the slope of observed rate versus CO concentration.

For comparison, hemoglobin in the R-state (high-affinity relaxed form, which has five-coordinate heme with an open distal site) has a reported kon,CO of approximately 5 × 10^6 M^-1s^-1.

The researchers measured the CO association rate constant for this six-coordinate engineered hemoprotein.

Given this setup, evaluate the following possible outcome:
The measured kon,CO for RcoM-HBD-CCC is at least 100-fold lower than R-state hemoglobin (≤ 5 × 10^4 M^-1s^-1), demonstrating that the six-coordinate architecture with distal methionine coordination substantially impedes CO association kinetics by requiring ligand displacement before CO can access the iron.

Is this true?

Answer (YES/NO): YES